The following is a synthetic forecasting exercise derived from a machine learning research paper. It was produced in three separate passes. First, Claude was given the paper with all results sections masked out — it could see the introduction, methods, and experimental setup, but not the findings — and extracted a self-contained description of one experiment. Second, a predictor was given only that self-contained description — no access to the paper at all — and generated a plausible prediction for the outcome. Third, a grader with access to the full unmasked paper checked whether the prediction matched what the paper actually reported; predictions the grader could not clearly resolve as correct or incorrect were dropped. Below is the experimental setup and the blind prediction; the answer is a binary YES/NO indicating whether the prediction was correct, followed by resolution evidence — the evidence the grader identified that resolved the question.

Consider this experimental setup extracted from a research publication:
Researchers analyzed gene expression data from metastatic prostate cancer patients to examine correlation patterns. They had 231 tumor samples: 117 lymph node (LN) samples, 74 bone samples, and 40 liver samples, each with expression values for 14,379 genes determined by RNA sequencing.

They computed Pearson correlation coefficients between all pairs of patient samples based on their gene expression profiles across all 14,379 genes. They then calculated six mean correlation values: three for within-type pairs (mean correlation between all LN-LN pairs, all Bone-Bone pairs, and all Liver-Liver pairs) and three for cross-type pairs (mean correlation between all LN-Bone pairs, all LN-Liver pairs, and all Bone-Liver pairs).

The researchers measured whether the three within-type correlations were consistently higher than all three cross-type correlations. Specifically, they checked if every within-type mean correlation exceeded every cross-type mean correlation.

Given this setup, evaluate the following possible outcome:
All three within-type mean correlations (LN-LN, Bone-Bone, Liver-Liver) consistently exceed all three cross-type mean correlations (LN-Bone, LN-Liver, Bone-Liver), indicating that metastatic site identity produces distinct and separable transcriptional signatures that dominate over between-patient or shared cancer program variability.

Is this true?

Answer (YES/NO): NO